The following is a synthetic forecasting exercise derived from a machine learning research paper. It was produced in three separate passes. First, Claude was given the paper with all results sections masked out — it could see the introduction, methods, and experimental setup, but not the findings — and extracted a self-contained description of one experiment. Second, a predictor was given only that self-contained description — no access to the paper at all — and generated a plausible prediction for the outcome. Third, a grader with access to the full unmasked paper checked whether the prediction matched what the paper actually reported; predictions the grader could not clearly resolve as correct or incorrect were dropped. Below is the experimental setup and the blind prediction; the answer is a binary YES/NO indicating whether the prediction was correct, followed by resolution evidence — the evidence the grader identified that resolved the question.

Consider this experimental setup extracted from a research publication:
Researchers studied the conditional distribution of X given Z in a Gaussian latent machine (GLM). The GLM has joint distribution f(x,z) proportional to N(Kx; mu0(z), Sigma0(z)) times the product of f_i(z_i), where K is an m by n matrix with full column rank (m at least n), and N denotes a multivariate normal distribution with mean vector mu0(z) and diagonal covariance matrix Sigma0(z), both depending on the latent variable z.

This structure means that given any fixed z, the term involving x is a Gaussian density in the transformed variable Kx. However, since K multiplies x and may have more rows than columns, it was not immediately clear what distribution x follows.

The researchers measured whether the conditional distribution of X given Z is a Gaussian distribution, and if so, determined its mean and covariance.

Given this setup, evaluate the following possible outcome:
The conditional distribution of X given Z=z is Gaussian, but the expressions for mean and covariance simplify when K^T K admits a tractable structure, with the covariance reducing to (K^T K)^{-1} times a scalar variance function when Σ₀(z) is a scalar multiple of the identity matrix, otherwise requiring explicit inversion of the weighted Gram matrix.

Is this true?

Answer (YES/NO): NO